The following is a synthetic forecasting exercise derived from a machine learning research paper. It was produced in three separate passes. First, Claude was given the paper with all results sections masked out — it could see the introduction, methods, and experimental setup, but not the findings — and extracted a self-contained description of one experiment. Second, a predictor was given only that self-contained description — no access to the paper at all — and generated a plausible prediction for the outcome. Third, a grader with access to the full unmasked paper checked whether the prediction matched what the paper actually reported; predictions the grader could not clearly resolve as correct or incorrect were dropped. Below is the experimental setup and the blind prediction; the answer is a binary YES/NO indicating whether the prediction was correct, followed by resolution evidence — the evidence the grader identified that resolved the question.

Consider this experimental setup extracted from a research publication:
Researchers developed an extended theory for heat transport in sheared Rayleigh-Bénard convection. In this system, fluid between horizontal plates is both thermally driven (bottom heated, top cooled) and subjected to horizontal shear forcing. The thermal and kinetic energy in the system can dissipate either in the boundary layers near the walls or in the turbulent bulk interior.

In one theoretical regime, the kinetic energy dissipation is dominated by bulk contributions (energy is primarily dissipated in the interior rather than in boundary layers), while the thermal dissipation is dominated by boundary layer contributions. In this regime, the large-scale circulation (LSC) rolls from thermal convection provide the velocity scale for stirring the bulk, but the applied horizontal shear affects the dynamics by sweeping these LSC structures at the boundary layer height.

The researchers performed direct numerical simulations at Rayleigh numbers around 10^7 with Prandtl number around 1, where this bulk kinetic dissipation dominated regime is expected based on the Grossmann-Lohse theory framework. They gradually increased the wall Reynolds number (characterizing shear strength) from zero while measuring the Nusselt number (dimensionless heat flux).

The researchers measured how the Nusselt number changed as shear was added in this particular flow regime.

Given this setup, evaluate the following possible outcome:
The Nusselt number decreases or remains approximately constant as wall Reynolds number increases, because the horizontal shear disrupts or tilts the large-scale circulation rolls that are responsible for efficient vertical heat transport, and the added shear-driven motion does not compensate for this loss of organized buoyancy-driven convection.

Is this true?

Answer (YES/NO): YES